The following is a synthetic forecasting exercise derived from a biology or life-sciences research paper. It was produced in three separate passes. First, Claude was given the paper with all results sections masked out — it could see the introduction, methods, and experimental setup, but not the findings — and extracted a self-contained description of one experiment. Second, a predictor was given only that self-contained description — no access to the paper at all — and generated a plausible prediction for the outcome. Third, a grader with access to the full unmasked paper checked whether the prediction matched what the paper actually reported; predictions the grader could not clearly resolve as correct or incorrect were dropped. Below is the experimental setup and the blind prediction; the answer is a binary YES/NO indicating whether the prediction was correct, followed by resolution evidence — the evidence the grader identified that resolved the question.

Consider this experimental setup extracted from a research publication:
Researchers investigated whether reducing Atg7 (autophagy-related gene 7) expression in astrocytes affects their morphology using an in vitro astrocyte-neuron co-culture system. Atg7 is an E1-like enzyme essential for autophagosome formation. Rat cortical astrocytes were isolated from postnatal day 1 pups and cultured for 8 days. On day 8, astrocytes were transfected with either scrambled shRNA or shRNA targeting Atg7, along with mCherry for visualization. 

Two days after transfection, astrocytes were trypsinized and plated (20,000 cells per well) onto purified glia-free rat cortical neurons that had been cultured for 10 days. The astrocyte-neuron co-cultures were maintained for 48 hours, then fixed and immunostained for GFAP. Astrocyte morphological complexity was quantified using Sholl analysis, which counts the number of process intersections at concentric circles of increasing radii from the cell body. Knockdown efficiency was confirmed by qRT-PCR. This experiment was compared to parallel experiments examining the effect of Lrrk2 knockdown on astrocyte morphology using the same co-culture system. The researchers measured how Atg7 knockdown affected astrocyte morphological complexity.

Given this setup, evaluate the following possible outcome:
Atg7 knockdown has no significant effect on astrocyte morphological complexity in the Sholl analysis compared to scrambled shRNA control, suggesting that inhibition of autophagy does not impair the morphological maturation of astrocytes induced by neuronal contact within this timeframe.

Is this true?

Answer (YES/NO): NO